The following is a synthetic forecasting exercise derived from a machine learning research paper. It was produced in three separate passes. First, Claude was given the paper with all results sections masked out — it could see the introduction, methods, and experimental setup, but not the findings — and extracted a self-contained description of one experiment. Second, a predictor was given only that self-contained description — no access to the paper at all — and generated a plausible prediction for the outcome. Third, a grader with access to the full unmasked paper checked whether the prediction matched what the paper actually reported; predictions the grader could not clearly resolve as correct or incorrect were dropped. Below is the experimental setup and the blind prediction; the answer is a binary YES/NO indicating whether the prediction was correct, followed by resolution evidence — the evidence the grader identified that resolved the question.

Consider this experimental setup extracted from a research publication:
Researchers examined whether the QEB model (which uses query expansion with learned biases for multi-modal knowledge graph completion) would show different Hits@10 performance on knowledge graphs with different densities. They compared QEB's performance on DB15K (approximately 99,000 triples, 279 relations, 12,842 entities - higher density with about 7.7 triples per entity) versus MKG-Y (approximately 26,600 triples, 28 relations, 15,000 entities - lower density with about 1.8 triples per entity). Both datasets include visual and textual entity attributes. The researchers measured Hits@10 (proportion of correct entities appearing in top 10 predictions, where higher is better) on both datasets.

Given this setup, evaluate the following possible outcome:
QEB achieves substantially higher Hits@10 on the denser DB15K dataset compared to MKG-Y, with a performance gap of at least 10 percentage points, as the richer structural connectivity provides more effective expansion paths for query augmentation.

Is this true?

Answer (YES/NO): NO